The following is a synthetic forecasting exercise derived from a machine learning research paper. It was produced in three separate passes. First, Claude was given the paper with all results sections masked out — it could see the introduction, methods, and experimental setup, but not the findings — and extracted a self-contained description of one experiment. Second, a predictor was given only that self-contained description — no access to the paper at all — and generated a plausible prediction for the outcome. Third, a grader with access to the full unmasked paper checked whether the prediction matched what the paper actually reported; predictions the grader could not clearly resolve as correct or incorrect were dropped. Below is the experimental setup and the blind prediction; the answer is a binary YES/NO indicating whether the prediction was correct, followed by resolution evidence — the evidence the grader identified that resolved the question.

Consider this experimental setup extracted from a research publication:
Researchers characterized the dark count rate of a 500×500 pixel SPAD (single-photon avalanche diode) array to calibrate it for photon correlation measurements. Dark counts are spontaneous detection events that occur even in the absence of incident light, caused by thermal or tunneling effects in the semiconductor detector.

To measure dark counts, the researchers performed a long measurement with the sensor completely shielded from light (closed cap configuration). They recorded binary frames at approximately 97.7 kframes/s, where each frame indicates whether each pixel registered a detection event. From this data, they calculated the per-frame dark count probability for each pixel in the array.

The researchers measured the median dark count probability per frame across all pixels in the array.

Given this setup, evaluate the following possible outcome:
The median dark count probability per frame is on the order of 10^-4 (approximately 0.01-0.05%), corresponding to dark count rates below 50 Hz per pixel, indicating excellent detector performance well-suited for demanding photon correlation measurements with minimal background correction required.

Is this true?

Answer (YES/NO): YES